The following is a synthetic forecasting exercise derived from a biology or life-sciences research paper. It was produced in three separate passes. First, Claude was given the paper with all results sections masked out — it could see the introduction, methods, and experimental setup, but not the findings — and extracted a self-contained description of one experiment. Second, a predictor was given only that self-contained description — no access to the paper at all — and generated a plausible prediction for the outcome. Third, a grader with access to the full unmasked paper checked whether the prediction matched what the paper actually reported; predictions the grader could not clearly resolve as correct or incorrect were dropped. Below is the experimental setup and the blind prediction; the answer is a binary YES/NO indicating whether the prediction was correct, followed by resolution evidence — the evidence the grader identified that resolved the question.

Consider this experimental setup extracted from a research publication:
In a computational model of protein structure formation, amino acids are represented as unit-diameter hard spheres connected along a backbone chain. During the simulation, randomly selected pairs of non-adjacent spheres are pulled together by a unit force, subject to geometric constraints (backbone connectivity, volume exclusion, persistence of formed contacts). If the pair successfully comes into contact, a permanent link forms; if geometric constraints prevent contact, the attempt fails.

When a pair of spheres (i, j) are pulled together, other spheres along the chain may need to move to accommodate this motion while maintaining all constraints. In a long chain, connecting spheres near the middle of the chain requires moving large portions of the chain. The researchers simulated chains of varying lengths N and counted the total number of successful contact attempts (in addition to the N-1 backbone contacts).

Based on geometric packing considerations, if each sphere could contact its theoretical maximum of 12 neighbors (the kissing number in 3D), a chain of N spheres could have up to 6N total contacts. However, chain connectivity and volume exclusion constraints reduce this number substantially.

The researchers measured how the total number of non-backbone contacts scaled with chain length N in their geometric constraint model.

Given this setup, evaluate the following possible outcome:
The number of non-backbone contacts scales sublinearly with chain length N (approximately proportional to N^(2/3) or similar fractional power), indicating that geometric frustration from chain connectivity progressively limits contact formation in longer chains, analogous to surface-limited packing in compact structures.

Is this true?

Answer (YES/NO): NO